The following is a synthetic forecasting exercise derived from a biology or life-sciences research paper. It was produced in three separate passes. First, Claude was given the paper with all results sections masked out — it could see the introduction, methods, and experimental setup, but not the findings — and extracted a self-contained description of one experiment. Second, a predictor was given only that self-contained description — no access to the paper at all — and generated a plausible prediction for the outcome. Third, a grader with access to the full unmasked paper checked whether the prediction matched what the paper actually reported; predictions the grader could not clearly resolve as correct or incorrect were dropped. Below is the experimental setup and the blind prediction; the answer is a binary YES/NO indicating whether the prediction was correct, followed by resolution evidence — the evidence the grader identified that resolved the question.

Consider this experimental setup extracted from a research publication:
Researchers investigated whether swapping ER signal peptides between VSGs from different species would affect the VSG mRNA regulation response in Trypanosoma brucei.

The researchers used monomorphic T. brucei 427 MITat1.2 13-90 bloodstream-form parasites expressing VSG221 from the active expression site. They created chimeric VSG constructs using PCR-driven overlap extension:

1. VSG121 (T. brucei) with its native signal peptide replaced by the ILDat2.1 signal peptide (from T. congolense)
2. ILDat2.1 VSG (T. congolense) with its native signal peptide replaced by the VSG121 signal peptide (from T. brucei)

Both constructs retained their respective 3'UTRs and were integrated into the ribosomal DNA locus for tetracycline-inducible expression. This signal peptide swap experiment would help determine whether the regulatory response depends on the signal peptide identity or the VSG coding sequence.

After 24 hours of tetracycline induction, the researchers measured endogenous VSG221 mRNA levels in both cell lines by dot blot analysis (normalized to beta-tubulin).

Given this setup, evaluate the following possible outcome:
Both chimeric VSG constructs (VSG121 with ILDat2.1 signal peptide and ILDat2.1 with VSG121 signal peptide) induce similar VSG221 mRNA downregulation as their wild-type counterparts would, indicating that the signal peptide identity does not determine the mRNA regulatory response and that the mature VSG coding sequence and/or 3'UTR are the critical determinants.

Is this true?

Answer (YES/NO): NO